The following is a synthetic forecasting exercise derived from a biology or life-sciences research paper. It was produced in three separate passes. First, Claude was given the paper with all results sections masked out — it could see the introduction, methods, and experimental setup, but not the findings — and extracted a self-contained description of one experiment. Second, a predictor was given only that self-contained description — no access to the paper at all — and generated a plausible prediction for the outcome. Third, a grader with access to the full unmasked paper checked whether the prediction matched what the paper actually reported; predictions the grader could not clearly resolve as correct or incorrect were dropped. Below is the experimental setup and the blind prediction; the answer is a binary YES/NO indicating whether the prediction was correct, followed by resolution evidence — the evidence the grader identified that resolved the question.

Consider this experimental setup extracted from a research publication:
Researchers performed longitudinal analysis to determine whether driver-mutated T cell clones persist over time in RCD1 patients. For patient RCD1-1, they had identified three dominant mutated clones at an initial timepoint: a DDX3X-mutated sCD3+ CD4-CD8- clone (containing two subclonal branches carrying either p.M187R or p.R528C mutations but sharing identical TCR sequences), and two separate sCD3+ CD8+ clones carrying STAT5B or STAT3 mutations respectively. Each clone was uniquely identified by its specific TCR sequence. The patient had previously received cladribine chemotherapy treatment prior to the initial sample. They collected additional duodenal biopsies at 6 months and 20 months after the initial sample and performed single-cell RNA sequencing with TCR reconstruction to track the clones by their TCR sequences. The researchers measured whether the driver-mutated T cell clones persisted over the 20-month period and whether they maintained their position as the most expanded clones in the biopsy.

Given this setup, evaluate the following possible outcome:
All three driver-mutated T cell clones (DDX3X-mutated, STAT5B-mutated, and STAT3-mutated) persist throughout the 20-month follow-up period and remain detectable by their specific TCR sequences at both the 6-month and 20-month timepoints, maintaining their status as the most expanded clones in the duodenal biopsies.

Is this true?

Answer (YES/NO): YES